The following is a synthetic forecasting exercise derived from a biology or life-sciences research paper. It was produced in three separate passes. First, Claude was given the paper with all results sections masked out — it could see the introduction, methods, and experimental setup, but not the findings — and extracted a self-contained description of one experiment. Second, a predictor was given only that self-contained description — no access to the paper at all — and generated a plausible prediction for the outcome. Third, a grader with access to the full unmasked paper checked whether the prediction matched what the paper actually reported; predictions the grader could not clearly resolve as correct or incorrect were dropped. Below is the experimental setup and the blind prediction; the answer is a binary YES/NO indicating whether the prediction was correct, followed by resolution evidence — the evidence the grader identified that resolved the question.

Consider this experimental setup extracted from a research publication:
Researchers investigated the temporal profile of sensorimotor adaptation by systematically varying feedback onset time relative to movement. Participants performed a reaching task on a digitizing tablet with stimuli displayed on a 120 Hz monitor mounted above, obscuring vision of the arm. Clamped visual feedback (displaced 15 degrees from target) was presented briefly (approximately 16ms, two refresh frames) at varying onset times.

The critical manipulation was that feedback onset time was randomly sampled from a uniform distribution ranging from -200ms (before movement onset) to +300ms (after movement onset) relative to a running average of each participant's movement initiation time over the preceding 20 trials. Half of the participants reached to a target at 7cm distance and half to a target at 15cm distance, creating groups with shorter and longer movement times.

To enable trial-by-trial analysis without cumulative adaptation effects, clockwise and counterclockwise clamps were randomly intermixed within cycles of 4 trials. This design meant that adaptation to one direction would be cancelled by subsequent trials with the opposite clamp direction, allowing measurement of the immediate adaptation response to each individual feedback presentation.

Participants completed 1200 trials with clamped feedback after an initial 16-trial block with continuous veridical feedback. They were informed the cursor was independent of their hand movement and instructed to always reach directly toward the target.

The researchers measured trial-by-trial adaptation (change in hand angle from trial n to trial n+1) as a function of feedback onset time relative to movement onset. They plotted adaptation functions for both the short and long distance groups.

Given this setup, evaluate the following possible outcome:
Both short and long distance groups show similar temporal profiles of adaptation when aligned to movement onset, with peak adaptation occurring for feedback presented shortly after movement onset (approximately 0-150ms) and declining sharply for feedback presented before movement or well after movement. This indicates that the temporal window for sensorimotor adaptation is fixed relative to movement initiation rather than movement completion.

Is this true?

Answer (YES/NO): NO